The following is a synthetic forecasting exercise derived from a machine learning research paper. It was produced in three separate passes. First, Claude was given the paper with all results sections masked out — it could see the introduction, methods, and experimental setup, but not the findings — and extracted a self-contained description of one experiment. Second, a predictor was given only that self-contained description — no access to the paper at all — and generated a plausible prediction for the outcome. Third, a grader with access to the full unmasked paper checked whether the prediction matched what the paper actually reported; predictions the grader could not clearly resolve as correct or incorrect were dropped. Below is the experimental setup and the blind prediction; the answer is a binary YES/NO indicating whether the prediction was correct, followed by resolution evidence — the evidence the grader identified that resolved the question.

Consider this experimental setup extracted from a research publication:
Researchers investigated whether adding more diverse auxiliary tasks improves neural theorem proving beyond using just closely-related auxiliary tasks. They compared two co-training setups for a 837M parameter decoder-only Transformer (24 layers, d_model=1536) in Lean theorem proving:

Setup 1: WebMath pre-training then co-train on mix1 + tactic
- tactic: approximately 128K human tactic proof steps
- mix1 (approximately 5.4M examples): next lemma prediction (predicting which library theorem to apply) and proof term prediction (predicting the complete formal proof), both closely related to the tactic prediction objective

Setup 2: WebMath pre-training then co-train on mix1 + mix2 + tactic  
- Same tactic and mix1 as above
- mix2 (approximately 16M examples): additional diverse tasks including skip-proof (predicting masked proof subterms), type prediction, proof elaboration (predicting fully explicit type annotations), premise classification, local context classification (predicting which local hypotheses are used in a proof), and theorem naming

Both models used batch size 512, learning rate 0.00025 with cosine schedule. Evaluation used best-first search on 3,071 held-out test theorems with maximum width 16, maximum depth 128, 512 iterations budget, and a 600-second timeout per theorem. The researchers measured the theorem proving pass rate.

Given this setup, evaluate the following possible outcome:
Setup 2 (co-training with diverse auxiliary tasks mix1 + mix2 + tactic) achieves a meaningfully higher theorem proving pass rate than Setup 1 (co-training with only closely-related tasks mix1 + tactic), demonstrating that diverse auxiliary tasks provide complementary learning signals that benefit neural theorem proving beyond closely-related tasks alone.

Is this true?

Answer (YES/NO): YES